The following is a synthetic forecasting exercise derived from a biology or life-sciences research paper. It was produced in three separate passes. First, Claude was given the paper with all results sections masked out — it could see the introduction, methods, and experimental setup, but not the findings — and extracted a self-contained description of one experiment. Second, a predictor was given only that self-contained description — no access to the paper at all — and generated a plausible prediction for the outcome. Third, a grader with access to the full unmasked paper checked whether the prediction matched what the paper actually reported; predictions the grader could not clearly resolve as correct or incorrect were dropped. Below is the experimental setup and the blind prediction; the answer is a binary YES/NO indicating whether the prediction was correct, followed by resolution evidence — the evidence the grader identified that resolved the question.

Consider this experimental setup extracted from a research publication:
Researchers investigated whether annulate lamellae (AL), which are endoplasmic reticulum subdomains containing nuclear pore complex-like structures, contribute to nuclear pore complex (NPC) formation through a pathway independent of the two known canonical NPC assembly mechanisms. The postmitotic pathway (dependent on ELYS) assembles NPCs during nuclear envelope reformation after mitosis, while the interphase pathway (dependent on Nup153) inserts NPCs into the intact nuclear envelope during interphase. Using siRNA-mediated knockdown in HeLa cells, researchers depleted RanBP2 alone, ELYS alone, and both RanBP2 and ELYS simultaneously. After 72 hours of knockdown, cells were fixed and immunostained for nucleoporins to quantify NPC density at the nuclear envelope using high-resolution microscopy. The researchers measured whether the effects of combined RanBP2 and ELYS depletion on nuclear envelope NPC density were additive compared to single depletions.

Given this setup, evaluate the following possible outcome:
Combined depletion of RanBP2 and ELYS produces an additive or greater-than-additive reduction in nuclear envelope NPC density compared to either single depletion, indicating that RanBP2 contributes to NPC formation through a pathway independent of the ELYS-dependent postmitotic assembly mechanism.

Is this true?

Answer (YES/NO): YES